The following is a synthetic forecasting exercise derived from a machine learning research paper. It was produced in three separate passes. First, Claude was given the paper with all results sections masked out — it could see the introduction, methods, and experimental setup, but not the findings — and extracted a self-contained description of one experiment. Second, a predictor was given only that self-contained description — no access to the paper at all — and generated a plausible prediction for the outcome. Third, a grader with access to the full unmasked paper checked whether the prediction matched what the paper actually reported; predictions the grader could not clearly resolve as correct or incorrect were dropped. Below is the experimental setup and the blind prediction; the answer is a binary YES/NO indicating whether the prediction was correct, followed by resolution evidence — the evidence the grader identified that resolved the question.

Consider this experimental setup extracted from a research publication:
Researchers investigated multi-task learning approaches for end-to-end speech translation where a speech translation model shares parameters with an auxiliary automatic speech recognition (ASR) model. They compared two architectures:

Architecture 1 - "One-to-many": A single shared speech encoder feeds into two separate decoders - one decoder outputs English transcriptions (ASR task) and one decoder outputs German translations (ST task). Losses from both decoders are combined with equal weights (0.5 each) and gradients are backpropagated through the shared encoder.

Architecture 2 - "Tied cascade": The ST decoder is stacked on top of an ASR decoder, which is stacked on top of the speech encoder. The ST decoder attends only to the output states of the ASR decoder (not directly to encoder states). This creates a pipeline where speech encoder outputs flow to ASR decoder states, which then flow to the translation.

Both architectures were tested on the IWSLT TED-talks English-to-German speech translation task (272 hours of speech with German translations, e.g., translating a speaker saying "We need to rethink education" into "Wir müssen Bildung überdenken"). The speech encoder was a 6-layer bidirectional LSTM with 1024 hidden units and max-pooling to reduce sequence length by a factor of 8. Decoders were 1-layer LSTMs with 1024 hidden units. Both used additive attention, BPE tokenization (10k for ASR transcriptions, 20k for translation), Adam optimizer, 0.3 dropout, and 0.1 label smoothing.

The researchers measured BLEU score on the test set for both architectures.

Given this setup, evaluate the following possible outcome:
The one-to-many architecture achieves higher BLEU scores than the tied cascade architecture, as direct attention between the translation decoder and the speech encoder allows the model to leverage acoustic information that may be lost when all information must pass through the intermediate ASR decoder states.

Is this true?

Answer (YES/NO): YES